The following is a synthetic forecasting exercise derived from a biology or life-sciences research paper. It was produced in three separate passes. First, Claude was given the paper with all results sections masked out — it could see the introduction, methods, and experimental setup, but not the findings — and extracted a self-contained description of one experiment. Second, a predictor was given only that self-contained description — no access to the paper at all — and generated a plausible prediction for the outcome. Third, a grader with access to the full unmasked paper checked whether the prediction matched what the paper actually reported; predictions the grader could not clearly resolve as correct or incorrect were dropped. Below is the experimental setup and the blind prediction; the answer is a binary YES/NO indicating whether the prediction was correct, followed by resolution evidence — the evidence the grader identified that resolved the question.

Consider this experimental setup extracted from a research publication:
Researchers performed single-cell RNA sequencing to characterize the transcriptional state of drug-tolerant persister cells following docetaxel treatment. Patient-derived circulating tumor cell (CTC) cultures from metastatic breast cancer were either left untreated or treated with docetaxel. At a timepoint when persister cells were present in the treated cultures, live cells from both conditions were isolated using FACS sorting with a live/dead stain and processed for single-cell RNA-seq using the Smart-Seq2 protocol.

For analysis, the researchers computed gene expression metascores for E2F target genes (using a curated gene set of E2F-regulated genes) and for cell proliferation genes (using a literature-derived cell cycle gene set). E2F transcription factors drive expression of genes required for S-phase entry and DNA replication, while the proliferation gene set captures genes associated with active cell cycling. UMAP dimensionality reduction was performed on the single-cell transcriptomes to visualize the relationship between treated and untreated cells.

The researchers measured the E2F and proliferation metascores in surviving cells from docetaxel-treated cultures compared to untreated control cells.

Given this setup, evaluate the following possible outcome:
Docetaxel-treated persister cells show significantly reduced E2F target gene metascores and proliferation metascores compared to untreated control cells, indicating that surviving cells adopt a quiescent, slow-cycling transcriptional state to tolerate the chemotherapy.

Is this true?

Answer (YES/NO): YES